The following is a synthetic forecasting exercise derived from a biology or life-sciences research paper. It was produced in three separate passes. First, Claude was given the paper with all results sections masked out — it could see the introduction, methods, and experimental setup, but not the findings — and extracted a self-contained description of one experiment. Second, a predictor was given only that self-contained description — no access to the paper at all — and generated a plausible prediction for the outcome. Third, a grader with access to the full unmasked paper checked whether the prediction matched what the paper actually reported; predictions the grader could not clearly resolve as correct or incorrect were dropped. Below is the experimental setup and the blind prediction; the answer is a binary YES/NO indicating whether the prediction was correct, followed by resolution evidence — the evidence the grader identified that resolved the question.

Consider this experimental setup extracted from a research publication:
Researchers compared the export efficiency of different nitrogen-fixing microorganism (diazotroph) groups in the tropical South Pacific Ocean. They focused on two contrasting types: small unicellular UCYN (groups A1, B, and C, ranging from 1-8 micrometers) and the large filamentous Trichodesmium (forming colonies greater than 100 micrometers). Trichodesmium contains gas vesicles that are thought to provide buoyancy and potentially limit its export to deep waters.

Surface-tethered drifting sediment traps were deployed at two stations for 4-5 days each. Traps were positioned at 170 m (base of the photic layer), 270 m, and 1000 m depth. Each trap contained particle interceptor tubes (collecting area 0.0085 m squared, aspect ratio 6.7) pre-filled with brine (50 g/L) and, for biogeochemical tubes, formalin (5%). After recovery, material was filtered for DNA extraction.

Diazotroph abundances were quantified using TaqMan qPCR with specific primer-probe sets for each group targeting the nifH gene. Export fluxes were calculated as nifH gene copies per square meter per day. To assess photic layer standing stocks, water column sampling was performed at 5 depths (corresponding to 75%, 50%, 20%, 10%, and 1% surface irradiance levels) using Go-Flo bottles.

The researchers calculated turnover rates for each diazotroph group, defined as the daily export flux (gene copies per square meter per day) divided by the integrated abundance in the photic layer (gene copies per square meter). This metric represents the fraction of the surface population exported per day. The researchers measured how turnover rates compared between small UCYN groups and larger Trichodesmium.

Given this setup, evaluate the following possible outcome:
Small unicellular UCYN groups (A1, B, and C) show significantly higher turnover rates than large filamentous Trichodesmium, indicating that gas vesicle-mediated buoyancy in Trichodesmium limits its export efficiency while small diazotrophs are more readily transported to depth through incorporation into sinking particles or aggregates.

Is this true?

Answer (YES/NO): YES